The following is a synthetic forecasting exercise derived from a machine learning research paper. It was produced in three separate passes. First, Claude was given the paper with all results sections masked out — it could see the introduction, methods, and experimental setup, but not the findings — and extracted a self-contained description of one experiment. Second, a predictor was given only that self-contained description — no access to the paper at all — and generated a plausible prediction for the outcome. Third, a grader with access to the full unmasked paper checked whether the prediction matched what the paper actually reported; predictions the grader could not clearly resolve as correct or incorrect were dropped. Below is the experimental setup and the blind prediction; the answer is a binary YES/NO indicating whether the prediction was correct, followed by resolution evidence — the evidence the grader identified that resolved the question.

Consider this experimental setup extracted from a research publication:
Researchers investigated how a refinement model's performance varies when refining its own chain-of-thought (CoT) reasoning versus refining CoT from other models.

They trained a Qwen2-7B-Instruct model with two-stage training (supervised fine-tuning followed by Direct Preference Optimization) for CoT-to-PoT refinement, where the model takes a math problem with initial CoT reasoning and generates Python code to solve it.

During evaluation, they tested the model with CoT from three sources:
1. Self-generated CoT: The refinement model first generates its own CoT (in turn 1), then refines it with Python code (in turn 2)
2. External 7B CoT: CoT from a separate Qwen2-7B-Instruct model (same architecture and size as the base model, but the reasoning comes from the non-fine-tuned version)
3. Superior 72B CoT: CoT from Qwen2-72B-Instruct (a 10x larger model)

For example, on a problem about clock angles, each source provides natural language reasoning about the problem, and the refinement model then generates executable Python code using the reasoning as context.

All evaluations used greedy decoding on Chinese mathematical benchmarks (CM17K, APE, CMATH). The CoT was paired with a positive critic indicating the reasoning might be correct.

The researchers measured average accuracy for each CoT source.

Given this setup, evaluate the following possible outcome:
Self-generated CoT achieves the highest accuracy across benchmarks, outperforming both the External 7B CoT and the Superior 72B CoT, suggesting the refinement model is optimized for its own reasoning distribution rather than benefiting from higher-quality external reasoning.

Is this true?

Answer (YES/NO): NO